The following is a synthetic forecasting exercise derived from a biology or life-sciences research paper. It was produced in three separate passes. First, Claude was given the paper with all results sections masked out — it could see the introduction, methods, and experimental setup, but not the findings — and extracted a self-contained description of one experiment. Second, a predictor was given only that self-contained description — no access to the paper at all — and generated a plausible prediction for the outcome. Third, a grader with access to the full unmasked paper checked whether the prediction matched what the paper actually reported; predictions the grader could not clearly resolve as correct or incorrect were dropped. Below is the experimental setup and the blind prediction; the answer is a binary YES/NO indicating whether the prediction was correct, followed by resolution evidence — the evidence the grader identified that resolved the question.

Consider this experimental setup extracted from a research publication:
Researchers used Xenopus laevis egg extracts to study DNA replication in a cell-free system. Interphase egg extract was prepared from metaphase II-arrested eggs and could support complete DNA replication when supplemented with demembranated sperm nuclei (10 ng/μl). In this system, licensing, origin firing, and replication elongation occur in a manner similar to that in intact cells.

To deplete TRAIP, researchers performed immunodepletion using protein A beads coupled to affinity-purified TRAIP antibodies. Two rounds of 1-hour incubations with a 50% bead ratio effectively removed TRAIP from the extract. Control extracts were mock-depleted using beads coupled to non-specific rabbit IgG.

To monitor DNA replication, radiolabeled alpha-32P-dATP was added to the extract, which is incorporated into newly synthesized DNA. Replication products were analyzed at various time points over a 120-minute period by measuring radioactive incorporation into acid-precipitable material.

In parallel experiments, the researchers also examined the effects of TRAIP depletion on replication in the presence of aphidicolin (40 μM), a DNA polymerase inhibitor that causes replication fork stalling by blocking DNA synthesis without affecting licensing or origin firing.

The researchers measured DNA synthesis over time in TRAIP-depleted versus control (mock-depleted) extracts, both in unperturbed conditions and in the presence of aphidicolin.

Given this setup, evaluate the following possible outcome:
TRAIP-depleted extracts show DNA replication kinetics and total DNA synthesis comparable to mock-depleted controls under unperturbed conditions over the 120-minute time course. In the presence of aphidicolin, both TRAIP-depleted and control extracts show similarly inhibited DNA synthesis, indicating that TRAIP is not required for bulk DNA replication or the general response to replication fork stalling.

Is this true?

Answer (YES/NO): YES